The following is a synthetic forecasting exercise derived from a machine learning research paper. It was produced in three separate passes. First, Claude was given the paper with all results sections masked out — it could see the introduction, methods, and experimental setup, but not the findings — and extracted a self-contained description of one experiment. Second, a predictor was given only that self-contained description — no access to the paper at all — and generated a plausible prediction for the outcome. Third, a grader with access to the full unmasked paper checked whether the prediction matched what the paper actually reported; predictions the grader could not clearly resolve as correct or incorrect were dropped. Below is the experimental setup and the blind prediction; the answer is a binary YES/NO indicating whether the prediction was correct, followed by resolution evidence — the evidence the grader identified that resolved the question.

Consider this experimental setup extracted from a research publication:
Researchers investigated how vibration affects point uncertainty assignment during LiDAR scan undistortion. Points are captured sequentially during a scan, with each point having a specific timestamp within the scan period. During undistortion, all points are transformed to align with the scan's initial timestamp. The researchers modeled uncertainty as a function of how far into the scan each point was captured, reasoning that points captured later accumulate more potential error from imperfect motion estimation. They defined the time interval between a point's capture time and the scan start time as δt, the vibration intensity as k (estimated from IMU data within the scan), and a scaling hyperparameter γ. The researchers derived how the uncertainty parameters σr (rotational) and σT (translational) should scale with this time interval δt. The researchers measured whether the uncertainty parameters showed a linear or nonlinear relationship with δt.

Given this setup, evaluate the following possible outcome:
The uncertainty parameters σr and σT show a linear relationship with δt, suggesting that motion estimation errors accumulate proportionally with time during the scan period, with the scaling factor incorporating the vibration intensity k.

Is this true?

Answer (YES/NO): YES